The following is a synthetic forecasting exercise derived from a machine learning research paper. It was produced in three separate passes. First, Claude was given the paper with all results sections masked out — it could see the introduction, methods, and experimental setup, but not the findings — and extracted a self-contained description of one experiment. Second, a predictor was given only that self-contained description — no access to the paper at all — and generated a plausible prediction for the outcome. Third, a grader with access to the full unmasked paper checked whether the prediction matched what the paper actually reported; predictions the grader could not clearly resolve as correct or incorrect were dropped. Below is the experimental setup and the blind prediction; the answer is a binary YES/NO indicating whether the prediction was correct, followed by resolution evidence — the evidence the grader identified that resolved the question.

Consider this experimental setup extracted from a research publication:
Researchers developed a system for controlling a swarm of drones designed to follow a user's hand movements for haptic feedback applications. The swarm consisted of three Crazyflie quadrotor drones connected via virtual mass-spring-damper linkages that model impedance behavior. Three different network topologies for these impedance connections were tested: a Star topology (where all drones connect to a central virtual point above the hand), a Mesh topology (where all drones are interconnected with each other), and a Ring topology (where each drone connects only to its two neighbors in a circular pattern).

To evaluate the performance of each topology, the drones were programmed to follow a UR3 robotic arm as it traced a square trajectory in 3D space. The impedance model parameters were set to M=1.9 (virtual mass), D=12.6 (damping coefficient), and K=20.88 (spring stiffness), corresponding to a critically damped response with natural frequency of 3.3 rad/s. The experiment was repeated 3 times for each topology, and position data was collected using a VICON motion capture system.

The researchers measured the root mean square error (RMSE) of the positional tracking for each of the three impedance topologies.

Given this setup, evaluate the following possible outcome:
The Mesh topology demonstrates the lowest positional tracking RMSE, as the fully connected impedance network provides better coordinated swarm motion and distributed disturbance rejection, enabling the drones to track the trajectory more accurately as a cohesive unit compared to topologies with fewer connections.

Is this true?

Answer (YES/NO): NO